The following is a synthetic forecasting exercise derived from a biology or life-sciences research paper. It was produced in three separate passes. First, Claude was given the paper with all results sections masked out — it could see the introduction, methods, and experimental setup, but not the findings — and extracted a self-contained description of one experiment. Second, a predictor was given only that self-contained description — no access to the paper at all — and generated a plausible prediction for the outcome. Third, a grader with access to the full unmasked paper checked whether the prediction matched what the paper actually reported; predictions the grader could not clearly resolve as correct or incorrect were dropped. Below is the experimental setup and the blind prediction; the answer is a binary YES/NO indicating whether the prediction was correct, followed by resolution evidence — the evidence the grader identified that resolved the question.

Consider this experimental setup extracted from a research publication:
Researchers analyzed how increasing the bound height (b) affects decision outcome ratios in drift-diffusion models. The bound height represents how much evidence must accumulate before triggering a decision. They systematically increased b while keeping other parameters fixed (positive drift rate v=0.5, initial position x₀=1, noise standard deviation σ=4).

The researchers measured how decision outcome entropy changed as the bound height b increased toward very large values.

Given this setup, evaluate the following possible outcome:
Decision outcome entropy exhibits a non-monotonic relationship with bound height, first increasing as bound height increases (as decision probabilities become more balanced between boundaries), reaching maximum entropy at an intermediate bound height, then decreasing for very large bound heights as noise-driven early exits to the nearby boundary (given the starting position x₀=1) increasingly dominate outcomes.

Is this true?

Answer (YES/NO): NO